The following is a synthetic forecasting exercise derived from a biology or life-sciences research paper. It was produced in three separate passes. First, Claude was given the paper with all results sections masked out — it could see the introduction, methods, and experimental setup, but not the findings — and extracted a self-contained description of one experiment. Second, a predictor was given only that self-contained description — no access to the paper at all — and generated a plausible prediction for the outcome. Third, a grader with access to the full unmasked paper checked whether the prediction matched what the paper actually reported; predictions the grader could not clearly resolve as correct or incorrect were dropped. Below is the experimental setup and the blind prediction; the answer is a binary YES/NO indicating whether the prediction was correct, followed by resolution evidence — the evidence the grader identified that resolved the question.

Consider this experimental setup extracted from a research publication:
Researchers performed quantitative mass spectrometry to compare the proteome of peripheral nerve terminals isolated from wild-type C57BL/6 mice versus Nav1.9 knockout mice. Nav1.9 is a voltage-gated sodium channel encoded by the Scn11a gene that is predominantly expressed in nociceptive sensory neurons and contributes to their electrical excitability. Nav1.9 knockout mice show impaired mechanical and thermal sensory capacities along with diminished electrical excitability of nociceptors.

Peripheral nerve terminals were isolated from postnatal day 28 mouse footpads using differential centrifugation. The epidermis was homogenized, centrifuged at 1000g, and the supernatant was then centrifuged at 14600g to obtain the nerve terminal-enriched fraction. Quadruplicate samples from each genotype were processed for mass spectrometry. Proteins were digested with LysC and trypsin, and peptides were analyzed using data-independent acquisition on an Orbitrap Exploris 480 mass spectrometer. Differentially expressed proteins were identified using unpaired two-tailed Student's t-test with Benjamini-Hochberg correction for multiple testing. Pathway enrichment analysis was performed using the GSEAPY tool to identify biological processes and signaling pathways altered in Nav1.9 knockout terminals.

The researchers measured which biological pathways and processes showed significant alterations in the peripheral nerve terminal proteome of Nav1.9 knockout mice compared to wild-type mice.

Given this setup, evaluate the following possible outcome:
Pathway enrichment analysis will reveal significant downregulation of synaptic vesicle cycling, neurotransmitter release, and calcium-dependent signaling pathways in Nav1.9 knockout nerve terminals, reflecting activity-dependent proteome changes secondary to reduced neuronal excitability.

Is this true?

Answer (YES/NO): NO